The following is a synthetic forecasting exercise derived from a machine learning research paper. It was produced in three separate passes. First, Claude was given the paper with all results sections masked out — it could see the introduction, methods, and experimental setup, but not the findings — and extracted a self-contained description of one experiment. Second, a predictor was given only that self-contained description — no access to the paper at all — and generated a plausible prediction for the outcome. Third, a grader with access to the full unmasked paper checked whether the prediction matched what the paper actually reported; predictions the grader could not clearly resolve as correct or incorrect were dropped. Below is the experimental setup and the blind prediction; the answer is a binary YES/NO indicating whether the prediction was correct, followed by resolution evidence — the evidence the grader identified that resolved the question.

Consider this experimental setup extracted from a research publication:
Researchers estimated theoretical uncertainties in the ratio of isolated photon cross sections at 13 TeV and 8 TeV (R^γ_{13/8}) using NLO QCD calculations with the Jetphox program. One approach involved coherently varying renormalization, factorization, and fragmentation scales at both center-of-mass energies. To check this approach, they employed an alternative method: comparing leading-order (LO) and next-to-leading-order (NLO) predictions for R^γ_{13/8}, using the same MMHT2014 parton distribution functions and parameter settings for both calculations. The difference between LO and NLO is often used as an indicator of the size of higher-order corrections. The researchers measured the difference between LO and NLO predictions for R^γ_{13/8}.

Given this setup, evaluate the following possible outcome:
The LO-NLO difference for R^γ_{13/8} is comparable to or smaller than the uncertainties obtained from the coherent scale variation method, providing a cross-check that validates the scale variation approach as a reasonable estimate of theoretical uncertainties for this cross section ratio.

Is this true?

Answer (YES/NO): YES